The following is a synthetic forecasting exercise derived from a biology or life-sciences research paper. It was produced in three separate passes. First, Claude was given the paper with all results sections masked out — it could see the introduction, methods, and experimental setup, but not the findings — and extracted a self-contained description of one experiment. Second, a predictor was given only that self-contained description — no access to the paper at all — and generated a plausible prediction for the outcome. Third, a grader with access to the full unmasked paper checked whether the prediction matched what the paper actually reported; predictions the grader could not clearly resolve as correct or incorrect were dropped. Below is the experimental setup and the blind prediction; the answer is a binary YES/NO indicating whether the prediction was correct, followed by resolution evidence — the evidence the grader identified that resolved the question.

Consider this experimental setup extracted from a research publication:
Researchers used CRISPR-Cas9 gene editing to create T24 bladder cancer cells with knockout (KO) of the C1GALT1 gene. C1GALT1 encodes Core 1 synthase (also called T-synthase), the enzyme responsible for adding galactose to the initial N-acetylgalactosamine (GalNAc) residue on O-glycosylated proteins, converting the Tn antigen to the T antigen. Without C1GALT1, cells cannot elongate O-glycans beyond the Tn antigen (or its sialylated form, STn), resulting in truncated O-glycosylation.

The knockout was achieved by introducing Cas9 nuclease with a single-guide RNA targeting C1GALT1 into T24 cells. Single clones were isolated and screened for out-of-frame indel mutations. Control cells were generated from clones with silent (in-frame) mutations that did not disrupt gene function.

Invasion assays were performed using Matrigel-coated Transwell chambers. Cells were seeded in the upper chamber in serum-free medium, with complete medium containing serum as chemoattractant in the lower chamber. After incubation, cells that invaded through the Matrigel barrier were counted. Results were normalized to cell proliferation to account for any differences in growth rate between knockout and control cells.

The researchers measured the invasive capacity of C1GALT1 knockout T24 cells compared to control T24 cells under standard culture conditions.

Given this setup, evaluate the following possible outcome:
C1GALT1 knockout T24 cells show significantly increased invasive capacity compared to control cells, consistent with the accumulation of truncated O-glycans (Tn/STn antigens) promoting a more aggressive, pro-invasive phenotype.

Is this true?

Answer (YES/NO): NO